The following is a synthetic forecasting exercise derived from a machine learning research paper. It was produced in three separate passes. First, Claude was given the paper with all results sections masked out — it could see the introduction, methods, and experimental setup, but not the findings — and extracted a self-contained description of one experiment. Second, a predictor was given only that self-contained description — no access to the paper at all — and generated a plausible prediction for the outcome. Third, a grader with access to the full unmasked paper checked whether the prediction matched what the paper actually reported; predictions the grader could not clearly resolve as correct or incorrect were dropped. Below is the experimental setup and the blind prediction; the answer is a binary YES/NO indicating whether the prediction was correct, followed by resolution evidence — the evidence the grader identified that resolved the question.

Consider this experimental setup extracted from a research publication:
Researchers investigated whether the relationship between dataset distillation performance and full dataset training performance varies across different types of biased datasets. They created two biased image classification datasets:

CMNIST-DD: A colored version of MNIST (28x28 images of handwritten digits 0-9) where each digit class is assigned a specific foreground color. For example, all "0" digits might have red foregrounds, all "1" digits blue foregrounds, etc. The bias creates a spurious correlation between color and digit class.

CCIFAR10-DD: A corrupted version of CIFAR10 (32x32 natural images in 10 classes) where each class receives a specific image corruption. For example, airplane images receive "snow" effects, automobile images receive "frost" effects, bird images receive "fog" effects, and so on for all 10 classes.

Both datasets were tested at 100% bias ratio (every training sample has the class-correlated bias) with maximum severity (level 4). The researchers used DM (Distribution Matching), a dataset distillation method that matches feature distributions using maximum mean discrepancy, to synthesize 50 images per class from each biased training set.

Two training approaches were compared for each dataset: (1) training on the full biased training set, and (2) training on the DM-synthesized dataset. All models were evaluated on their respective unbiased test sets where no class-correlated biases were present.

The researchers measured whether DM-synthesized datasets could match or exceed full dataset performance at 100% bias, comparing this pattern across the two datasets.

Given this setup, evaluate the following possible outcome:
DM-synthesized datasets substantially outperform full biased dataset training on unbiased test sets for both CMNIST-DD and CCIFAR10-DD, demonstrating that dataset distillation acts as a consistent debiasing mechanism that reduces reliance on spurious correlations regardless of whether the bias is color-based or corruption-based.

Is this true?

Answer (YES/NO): NO